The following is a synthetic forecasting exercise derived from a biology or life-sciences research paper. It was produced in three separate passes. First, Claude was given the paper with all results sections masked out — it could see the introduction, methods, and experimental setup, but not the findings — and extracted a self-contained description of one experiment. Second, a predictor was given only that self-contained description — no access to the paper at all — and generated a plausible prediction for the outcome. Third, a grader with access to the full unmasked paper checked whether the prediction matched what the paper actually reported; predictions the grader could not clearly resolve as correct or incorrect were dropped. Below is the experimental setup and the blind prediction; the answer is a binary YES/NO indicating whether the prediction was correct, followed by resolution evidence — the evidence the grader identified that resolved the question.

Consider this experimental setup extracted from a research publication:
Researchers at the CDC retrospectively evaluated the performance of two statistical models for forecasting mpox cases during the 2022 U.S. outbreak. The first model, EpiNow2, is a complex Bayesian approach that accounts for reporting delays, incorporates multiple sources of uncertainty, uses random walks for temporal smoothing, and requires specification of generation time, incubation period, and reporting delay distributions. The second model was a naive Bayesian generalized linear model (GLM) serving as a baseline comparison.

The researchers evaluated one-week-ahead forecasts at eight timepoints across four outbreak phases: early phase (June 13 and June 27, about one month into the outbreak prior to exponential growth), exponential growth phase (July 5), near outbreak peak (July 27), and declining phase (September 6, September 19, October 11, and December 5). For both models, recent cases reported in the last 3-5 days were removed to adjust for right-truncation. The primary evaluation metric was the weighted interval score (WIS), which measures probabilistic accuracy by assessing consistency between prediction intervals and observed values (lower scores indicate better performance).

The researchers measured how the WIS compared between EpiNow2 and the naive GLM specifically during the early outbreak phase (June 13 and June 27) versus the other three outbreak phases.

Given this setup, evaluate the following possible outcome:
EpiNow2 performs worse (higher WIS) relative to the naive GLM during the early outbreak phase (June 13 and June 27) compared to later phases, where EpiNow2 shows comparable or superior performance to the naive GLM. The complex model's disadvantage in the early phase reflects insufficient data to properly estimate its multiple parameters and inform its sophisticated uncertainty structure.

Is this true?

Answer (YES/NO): YES